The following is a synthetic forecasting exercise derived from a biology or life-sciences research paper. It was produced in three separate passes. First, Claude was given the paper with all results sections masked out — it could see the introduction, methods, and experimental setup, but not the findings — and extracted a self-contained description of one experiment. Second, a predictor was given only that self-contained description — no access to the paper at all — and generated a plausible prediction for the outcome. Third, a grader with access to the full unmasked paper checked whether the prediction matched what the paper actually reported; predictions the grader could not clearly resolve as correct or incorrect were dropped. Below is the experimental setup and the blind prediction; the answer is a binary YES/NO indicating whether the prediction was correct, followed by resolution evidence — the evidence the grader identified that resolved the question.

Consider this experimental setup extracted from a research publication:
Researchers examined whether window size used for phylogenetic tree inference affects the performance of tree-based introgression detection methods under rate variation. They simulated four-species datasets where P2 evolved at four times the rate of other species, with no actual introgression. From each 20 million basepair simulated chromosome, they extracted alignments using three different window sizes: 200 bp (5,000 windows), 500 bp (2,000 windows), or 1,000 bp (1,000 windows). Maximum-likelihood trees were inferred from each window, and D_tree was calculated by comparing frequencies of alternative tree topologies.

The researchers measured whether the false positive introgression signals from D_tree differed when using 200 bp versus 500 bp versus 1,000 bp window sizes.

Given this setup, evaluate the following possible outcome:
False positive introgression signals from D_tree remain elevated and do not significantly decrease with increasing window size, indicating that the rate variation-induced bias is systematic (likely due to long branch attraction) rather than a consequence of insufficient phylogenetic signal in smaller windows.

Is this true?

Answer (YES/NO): NO